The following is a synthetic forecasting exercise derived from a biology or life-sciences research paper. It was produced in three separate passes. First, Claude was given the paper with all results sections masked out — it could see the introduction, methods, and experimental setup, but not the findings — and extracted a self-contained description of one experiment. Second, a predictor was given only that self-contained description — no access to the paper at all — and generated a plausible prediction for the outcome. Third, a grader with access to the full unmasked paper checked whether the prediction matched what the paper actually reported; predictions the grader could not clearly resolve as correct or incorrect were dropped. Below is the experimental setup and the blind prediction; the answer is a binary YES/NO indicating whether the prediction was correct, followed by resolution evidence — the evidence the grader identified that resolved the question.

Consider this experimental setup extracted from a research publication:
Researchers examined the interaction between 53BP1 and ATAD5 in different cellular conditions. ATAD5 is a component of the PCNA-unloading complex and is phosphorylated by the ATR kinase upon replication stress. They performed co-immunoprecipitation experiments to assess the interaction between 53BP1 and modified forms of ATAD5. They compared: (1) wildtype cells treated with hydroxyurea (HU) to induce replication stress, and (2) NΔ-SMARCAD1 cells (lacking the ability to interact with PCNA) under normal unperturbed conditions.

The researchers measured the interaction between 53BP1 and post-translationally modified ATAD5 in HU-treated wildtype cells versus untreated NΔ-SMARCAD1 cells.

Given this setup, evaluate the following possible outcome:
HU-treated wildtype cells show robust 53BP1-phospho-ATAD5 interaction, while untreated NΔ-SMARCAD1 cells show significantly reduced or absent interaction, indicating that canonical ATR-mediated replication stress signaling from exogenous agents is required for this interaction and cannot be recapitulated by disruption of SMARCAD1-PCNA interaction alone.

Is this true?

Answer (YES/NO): NO